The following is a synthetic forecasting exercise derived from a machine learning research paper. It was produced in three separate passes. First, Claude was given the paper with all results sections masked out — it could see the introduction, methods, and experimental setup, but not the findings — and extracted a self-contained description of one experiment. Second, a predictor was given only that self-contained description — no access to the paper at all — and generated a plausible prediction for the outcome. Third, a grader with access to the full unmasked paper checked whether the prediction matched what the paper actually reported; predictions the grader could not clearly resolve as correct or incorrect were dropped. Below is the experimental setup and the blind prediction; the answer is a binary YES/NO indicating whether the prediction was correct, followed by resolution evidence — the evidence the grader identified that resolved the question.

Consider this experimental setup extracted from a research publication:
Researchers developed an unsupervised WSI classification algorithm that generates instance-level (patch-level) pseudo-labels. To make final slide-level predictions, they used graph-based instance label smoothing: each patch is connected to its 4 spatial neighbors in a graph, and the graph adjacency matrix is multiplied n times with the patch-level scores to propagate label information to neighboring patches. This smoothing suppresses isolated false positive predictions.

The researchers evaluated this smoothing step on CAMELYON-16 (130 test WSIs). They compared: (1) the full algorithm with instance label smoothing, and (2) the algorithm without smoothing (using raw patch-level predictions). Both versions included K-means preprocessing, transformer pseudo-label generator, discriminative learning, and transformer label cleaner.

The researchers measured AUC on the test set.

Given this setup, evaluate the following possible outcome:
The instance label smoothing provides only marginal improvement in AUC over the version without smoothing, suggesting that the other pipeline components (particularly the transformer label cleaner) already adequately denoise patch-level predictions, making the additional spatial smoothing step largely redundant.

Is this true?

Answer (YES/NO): NO